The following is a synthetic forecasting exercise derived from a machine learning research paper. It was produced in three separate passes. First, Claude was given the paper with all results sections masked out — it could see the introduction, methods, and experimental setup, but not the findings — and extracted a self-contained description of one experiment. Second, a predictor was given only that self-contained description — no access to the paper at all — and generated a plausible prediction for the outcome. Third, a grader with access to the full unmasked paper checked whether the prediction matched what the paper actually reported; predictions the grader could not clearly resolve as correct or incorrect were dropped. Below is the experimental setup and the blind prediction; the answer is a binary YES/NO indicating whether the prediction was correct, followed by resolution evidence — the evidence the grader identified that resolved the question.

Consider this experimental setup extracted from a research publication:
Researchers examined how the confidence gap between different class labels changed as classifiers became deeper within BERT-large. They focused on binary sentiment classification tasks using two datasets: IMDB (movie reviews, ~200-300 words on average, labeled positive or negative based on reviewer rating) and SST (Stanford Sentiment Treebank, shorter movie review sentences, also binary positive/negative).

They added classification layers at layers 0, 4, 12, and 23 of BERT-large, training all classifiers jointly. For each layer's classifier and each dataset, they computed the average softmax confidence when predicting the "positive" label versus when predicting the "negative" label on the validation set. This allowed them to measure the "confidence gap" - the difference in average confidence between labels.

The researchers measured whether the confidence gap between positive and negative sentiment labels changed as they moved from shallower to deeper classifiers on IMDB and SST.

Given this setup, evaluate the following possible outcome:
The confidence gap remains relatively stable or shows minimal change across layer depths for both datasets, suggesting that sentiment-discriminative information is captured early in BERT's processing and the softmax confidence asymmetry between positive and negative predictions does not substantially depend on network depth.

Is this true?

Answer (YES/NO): NO